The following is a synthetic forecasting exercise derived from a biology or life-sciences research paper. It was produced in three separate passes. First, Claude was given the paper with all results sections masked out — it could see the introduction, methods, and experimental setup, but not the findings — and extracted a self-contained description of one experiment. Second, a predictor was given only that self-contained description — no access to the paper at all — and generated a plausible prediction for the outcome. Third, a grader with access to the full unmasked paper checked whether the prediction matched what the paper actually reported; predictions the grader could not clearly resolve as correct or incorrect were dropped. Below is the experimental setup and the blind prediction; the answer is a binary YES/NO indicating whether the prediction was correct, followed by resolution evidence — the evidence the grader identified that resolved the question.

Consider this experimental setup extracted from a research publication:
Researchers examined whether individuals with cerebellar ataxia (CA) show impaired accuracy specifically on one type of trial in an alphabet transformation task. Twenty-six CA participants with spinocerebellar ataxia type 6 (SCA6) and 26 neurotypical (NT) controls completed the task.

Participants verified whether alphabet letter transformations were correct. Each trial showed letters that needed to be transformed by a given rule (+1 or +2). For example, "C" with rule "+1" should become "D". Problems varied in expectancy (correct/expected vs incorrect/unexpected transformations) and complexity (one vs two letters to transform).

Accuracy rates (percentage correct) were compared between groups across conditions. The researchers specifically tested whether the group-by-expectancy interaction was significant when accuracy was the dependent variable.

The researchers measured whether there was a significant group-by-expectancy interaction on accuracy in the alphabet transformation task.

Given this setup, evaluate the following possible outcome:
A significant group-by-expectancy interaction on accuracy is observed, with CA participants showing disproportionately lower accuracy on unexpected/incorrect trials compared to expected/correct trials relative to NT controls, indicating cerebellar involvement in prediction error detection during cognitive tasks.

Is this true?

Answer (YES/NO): NO